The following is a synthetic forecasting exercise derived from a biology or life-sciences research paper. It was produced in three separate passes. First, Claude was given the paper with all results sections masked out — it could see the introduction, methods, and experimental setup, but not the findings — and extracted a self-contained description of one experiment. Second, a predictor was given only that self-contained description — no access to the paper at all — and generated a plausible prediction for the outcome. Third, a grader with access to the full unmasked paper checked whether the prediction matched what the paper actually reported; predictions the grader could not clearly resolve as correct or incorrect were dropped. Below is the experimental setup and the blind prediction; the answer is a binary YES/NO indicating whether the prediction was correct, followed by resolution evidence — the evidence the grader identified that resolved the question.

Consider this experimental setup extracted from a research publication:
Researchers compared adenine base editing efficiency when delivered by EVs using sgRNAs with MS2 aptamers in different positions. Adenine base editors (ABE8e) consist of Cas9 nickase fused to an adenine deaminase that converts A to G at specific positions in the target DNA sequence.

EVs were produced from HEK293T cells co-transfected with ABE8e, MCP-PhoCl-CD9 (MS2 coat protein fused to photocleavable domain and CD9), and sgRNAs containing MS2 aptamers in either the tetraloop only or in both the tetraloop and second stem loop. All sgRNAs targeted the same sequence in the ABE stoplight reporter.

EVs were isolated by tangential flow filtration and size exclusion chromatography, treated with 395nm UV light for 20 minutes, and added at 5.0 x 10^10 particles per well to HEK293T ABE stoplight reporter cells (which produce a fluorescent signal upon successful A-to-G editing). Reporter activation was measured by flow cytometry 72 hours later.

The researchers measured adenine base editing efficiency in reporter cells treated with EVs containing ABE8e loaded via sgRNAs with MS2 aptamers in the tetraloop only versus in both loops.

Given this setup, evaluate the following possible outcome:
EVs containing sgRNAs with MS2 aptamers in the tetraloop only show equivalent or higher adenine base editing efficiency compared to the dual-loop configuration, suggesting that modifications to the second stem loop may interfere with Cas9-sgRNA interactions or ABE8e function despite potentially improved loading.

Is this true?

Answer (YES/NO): YES